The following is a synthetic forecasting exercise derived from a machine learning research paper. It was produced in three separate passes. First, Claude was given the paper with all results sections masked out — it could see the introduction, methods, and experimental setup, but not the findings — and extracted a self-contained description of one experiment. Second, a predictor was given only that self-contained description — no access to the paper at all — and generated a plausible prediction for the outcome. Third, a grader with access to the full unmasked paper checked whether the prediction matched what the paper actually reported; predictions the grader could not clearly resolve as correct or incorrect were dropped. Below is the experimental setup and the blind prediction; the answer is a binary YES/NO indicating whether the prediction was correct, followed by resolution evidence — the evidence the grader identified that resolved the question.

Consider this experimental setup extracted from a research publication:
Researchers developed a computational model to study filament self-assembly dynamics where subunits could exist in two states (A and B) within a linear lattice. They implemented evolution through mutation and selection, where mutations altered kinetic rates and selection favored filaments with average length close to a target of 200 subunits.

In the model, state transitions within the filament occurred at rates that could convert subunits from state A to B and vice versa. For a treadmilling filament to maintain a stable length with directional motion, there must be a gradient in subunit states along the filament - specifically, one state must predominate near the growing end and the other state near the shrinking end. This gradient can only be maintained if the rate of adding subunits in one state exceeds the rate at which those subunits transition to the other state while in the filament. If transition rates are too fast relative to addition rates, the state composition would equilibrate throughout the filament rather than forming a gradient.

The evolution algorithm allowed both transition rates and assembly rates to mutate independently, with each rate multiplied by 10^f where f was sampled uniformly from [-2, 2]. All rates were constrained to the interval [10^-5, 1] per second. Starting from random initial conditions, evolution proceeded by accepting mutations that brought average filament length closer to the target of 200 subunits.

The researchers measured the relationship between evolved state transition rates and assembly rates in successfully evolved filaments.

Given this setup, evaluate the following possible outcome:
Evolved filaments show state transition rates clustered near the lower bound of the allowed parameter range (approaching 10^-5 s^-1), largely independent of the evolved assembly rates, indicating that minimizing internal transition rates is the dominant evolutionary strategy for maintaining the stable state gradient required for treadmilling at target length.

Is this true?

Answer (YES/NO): NO